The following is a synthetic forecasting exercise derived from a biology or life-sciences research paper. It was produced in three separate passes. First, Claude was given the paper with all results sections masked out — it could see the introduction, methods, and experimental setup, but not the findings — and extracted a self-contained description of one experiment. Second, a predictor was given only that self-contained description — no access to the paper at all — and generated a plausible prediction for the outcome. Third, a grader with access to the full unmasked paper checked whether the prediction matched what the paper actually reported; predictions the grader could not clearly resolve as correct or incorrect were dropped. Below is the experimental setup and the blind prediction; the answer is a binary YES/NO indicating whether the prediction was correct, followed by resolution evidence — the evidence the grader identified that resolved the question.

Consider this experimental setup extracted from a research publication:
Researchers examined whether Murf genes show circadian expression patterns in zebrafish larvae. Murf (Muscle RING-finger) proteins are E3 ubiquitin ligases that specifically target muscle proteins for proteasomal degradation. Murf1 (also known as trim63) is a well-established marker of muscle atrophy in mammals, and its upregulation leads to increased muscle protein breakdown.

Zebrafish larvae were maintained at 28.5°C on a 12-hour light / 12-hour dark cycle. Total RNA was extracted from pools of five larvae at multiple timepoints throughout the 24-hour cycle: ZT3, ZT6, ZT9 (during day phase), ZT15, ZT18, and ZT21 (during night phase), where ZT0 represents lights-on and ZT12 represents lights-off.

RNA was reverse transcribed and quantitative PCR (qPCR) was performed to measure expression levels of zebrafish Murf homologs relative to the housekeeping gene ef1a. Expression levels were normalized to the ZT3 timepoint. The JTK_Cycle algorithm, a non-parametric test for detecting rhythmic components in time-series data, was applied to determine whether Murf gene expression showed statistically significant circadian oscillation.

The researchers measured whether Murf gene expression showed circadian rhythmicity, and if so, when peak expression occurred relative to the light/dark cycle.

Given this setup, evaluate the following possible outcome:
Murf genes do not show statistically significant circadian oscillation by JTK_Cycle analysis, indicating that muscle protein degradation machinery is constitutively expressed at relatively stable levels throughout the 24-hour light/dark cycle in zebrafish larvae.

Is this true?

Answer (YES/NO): NO